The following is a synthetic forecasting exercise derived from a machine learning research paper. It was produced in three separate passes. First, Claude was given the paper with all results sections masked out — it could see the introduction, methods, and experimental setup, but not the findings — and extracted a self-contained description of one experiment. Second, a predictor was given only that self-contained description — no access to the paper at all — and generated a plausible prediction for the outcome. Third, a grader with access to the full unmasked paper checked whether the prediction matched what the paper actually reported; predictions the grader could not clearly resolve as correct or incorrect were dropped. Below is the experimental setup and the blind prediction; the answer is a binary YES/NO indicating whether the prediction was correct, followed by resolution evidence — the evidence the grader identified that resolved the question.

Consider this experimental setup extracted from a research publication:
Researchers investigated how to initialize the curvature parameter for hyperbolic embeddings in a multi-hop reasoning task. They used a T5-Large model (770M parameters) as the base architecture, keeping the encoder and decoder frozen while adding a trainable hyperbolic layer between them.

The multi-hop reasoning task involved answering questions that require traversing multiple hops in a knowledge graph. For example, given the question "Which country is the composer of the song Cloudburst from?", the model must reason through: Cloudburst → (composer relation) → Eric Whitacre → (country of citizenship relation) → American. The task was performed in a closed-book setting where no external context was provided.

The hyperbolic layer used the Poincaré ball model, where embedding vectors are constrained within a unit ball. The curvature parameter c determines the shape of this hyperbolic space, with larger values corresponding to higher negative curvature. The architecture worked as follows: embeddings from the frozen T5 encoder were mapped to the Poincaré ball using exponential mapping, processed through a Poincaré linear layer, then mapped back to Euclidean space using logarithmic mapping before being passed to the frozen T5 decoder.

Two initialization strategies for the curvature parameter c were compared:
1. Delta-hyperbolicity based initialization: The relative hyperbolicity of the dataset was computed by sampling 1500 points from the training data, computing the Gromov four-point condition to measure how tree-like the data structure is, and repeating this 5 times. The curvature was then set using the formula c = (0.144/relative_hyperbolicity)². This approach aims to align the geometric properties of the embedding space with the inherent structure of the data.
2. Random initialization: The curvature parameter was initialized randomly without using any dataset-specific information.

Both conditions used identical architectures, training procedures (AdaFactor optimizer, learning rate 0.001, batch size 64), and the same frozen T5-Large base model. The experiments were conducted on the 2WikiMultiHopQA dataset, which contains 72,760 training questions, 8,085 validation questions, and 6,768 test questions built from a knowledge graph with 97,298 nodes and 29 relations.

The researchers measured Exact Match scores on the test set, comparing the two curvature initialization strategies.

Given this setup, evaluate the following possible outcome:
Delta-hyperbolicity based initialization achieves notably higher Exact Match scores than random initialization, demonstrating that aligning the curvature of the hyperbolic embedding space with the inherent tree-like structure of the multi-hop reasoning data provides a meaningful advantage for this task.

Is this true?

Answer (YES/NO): YES